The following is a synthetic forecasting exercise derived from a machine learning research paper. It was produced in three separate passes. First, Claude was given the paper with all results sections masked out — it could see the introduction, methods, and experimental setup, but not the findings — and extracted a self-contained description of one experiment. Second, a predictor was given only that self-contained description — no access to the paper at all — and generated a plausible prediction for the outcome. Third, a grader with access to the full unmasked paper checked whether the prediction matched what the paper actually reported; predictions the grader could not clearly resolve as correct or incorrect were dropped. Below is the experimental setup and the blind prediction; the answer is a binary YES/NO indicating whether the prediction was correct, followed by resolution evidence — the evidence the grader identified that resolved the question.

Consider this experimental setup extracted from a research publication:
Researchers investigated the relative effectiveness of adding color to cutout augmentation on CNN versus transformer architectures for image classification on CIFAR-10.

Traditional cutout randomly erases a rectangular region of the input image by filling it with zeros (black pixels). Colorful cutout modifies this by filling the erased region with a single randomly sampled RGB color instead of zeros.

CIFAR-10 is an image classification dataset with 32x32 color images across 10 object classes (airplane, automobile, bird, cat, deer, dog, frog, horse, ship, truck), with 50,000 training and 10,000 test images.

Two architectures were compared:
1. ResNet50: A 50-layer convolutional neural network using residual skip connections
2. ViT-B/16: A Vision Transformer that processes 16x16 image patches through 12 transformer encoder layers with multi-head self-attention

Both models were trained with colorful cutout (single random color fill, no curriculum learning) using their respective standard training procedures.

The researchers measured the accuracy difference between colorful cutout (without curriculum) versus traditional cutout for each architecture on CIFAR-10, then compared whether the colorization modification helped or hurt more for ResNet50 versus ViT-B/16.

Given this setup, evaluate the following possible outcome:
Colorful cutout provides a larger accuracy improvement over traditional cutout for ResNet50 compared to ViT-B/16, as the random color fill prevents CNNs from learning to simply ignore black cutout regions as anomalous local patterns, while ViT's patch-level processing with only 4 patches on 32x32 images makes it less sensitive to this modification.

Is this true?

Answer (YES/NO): NO